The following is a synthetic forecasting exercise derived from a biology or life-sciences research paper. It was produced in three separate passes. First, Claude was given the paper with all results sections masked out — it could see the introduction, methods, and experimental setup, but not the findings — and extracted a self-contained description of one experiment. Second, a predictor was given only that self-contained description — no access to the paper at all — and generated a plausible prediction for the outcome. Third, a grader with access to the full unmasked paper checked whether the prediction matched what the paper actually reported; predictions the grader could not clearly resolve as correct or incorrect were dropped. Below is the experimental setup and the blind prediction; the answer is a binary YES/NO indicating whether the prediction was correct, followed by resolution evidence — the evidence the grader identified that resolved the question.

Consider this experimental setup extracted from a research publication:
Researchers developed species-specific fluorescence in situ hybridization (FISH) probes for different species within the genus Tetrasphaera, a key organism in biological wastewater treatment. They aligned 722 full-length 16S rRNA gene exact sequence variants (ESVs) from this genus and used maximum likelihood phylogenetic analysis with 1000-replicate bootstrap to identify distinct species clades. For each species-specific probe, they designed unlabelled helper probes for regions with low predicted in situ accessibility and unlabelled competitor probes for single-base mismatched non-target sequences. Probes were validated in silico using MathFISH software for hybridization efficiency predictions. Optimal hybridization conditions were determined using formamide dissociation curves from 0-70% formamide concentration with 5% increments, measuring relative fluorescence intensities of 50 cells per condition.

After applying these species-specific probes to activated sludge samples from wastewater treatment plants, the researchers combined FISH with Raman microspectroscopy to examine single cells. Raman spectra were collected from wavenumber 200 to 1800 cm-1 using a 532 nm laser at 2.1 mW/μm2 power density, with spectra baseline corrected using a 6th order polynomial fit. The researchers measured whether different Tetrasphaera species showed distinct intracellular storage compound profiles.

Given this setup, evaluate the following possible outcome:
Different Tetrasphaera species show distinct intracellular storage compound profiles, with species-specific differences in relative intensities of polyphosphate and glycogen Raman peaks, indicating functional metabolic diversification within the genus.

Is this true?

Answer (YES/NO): NO